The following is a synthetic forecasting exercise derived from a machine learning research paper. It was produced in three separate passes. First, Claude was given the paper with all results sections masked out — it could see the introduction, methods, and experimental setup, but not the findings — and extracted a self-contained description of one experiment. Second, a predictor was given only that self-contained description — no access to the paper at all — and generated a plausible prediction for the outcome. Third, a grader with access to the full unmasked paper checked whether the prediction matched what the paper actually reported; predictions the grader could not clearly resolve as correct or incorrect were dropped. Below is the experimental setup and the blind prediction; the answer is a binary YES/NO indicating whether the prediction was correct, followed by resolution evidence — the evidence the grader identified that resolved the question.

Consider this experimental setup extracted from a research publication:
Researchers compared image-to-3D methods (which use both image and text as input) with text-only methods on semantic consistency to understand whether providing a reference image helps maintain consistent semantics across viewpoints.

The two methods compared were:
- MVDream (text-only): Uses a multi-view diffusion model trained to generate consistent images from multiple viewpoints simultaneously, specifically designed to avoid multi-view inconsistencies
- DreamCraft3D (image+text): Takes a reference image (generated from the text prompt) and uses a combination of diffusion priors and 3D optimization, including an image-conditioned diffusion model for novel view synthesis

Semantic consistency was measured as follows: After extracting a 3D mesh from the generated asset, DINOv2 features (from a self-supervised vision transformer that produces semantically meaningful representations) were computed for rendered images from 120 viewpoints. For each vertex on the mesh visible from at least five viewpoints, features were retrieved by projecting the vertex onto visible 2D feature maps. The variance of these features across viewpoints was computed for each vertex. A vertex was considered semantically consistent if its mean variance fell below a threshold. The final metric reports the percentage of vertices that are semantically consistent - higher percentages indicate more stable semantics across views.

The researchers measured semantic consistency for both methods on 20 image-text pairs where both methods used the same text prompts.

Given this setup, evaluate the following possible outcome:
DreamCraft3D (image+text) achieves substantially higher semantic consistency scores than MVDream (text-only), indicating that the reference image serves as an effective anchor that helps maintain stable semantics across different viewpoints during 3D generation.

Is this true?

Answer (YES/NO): NO